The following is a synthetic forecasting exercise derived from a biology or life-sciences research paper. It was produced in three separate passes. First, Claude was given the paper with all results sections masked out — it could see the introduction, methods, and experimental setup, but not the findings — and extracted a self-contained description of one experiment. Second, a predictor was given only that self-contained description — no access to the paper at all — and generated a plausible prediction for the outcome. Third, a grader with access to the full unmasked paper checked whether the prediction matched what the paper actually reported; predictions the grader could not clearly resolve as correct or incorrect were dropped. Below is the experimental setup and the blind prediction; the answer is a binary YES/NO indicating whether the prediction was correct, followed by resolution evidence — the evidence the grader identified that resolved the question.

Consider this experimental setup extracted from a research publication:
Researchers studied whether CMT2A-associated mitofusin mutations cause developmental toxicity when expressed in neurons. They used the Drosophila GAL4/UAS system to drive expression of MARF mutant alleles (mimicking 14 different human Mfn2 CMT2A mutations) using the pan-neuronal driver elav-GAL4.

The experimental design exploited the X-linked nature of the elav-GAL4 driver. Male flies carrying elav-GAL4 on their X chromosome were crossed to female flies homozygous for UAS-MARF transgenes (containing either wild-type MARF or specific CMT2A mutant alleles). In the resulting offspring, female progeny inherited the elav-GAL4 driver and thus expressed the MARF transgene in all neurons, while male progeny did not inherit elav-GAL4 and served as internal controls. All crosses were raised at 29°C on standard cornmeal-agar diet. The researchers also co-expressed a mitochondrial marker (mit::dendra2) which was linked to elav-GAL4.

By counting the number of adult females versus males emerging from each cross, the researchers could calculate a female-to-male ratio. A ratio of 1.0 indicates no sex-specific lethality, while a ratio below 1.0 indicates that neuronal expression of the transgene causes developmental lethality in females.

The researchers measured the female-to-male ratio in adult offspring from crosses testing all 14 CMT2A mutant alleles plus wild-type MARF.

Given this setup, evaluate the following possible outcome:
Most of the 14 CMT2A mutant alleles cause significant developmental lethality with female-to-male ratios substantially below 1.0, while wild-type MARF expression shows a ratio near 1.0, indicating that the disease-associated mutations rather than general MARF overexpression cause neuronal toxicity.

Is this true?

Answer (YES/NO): NO